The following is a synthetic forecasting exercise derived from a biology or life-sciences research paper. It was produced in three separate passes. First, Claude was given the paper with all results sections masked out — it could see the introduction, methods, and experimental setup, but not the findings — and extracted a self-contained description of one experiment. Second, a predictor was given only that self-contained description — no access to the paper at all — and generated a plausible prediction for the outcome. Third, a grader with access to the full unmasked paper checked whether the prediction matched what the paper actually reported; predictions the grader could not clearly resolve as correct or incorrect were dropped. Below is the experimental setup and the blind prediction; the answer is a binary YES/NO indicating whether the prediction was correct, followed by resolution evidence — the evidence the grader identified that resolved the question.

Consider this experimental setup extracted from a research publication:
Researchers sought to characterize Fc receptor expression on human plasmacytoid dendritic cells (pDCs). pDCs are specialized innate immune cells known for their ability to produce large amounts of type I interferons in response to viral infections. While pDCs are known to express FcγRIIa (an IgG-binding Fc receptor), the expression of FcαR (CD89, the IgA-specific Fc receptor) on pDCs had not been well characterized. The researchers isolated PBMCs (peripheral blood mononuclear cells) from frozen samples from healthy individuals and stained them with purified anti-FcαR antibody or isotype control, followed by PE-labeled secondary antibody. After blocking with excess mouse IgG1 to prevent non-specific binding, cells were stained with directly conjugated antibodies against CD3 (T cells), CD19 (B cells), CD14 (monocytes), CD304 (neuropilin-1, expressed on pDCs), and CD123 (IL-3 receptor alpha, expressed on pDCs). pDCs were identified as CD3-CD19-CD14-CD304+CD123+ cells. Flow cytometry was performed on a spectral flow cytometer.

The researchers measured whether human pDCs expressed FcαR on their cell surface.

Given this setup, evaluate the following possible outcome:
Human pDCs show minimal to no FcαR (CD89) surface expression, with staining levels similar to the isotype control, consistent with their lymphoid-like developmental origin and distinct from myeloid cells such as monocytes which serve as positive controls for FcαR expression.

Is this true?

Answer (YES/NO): NO